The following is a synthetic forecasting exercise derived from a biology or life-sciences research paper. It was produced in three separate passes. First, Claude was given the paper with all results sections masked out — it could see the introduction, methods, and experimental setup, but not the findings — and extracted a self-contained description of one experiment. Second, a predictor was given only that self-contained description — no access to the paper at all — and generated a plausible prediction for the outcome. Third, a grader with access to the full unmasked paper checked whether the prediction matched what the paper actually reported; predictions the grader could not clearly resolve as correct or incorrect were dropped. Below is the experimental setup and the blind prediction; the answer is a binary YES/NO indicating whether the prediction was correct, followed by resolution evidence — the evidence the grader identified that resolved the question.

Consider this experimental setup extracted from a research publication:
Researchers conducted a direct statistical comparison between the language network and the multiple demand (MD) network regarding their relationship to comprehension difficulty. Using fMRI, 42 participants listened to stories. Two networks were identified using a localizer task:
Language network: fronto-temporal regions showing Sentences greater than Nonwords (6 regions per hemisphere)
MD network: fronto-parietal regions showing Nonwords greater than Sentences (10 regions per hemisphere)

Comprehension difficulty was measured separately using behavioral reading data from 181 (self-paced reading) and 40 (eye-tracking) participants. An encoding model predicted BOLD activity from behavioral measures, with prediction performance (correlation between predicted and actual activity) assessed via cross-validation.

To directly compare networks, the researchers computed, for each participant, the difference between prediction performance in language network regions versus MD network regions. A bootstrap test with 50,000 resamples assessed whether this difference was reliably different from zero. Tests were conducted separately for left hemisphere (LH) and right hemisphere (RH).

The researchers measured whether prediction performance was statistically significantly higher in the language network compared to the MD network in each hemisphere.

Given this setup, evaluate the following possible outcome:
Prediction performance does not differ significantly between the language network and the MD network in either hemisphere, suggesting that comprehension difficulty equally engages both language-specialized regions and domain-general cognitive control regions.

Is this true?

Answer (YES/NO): NO